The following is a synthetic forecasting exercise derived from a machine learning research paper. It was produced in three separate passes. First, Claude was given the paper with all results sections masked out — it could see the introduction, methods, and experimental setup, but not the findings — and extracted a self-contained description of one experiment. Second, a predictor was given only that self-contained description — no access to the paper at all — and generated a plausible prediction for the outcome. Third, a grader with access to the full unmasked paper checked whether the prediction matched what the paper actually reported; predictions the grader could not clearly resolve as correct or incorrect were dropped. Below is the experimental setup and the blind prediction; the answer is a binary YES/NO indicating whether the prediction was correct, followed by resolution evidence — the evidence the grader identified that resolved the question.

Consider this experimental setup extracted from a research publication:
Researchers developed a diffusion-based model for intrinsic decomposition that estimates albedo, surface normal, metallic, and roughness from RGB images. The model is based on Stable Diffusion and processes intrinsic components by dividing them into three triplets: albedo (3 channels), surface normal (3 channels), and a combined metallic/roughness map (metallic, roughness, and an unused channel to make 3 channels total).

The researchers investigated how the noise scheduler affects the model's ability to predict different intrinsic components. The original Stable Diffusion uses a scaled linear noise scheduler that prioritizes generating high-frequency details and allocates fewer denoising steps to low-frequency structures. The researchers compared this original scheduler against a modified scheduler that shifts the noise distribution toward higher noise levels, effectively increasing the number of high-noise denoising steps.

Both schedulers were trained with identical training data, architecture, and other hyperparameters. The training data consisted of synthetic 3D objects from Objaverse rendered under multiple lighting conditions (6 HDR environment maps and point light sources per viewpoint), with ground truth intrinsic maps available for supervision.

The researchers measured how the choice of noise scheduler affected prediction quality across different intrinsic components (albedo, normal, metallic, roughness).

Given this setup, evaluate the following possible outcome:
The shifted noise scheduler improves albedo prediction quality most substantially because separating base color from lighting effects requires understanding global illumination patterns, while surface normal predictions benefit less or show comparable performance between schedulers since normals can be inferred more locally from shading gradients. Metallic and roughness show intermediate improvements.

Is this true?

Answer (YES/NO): NO